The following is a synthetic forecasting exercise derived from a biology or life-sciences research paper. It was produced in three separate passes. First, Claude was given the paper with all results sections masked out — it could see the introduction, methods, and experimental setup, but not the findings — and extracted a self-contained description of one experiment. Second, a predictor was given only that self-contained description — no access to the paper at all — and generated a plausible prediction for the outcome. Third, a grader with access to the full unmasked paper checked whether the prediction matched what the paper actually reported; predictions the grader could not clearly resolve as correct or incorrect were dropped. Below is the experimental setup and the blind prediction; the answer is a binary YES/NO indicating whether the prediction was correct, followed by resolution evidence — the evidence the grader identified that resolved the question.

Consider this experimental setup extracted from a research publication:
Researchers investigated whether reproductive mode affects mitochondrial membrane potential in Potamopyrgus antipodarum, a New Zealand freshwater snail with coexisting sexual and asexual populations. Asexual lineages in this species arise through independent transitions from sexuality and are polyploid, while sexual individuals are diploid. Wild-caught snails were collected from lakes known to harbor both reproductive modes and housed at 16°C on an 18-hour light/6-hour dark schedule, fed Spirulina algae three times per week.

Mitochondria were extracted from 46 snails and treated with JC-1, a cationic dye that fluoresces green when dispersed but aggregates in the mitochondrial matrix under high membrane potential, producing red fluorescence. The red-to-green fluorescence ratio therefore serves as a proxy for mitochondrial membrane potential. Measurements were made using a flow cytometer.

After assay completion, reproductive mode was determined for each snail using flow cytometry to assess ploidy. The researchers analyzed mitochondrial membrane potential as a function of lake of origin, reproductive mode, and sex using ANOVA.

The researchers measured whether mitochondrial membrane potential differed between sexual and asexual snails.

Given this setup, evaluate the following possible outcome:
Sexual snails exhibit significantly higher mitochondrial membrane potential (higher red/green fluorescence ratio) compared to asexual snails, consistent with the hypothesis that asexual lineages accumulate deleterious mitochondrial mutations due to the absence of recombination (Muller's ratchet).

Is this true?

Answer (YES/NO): NO